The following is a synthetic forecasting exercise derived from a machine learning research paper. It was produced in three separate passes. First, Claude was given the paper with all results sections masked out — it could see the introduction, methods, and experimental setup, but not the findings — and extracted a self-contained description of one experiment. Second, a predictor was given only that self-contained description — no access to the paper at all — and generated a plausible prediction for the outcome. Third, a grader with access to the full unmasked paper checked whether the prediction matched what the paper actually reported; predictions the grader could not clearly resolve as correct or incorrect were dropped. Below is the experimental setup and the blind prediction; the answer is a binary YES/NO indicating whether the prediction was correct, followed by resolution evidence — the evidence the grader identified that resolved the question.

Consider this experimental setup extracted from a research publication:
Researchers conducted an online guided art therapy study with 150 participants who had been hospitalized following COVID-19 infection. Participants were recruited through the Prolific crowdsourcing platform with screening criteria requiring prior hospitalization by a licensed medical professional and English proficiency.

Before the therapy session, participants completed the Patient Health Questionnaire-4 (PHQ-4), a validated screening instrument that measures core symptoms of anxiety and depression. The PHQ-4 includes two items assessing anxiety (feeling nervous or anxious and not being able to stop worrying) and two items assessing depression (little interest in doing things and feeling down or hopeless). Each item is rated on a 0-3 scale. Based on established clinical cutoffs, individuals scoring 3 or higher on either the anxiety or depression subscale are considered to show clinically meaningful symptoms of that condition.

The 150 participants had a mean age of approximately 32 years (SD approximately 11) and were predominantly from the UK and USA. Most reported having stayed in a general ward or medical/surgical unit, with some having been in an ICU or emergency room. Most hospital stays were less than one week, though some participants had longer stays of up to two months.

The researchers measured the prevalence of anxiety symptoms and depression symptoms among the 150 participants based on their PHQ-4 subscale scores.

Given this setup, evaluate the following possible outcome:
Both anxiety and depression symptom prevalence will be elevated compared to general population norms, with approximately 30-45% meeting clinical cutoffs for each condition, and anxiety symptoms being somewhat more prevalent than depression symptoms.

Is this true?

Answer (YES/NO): NO